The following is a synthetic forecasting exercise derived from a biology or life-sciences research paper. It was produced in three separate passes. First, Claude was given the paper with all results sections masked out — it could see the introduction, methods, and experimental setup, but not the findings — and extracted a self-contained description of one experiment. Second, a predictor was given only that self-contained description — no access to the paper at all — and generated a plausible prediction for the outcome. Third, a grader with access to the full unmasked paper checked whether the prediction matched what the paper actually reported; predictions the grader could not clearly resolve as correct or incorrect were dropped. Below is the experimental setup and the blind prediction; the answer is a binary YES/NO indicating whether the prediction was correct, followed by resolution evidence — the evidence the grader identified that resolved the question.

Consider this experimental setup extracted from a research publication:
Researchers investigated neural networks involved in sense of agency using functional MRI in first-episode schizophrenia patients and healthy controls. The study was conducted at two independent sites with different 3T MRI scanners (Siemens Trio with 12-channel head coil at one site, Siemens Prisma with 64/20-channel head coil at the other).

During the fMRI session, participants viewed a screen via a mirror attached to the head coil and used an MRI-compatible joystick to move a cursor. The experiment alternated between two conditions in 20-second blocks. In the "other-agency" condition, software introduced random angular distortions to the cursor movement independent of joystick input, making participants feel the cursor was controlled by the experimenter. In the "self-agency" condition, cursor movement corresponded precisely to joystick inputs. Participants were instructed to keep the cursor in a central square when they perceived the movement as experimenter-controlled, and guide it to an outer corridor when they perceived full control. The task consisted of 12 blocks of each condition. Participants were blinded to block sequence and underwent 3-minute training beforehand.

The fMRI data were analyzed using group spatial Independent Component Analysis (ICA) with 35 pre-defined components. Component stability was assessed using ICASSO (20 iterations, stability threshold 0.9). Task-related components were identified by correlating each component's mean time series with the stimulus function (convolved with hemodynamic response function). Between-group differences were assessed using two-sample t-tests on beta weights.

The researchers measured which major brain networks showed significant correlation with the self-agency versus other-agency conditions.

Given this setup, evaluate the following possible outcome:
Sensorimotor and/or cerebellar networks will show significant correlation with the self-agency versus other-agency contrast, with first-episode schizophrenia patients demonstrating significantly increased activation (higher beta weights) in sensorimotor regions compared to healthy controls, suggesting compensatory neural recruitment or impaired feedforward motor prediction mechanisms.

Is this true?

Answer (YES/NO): NO